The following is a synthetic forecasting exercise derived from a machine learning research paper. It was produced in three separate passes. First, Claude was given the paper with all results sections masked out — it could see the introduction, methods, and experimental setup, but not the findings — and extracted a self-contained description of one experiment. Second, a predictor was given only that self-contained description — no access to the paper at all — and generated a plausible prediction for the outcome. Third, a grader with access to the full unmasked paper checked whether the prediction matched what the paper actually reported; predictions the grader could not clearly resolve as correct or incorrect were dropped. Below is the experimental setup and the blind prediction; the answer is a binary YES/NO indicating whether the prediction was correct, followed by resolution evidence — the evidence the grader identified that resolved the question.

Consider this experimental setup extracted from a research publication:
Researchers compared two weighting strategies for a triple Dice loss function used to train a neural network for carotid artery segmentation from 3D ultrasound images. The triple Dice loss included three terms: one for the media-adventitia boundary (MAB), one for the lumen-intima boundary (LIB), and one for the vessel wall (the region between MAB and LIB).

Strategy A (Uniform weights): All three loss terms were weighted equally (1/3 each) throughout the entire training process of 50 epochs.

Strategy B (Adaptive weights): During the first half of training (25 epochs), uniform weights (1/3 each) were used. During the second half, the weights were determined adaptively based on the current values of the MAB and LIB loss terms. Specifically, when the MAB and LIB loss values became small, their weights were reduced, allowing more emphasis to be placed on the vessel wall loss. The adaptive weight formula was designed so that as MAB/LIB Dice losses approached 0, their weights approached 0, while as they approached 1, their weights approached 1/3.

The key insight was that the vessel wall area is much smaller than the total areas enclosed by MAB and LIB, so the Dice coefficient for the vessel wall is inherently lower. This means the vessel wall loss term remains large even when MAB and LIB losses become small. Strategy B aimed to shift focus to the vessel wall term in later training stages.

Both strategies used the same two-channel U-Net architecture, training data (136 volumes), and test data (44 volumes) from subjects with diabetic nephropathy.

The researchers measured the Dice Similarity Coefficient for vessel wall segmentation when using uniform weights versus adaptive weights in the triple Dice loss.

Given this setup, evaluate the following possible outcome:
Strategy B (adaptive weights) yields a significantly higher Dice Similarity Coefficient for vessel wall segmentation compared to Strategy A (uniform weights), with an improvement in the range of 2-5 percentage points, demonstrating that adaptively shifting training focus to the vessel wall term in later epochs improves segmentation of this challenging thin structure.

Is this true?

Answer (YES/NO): NO